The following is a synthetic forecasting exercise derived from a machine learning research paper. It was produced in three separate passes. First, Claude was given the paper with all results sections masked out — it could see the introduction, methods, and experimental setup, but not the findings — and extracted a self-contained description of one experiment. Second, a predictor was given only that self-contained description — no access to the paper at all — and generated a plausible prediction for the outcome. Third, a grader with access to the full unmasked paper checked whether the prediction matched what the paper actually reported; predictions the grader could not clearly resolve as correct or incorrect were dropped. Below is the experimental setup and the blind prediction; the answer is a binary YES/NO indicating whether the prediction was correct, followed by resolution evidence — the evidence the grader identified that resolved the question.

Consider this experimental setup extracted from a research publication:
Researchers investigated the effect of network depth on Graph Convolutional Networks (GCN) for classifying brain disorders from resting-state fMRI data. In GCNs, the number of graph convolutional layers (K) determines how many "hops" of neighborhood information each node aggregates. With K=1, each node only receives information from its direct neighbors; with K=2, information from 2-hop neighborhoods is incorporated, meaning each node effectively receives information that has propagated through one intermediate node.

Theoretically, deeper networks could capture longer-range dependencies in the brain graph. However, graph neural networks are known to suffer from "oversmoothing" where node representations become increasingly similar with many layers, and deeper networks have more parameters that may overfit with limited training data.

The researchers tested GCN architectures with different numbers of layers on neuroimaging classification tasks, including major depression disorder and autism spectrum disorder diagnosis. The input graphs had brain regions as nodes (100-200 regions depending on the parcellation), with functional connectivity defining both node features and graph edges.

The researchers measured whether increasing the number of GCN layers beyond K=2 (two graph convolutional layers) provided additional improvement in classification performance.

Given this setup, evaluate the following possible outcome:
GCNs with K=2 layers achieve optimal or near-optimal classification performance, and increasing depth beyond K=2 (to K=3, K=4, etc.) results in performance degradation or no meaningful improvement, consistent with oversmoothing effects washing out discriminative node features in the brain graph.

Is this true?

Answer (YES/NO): YES